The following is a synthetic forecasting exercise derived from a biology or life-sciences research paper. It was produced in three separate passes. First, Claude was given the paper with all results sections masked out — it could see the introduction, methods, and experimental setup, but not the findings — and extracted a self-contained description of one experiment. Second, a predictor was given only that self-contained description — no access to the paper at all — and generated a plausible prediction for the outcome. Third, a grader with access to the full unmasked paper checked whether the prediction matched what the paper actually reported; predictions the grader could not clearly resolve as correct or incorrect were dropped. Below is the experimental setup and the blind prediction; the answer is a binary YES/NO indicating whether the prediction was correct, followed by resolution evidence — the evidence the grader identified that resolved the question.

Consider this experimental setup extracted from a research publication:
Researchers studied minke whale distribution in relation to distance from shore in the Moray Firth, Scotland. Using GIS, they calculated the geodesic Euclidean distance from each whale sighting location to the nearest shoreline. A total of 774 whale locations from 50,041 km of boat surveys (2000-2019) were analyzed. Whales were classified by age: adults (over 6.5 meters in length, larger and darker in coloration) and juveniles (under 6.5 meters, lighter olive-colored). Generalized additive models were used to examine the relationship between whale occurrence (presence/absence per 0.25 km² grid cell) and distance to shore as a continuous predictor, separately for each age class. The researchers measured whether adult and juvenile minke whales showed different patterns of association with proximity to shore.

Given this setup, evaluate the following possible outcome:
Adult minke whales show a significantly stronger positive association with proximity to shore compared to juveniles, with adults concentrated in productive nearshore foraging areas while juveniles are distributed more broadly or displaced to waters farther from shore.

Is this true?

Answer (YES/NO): NO